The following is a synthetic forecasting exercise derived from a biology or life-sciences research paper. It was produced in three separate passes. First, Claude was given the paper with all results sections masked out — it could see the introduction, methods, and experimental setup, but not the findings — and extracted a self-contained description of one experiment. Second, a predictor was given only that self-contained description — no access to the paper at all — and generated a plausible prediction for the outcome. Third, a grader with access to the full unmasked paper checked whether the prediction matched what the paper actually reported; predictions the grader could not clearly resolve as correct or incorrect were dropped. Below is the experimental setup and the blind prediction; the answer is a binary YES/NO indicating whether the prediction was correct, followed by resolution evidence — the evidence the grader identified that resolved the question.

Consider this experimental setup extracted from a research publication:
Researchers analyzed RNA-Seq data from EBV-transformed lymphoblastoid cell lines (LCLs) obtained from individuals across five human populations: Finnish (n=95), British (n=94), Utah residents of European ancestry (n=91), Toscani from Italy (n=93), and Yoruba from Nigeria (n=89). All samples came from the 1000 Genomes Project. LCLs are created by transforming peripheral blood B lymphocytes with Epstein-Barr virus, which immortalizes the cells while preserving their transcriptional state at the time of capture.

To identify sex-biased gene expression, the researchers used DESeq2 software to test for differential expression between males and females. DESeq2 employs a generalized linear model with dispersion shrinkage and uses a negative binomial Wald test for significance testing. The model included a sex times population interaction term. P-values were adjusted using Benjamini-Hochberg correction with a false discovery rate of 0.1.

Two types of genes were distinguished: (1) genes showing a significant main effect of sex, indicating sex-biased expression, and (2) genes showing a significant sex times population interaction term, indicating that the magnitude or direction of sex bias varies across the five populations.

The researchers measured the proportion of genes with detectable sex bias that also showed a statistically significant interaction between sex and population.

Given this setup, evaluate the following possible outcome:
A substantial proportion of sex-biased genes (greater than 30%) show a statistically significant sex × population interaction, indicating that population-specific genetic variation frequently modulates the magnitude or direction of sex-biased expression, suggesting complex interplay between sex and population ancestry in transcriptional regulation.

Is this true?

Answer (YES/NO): YES